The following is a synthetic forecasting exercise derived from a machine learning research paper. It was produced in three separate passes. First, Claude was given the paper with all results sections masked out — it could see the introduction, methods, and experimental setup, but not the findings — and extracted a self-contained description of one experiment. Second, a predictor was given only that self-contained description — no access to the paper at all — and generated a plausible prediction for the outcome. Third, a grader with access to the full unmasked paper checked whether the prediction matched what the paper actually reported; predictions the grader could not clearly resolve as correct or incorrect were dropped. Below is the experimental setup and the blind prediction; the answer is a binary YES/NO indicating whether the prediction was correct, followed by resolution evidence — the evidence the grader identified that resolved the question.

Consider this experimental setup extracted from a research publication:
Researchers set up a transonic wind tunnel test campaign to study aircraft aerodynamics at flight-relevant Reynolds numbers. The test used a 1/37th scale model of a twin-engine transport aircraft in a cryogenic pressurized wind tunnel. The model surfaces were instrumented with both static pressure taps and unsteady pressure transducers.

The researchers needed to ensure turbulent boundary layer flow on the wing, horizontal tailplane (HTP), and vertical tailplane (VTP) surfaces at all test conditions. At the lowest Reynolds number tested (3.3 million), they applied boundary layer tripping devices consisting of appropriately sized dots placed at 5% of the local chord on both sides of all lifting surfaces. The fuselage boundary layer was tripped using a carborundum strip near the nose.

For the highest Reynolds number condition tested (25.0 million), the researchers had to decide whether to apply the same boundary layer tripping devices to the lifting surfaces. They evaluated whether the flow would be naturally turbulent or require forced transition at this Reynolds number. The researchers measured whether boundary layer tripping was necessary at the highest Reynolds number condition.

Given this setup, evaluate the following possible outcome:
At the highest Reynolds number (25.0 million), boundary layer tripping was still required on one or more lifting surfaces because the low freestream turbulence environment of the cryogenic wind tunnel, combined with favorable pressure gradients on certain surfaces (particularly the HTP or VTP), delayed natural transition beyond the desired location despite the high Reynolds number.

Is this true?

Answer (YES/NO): NO